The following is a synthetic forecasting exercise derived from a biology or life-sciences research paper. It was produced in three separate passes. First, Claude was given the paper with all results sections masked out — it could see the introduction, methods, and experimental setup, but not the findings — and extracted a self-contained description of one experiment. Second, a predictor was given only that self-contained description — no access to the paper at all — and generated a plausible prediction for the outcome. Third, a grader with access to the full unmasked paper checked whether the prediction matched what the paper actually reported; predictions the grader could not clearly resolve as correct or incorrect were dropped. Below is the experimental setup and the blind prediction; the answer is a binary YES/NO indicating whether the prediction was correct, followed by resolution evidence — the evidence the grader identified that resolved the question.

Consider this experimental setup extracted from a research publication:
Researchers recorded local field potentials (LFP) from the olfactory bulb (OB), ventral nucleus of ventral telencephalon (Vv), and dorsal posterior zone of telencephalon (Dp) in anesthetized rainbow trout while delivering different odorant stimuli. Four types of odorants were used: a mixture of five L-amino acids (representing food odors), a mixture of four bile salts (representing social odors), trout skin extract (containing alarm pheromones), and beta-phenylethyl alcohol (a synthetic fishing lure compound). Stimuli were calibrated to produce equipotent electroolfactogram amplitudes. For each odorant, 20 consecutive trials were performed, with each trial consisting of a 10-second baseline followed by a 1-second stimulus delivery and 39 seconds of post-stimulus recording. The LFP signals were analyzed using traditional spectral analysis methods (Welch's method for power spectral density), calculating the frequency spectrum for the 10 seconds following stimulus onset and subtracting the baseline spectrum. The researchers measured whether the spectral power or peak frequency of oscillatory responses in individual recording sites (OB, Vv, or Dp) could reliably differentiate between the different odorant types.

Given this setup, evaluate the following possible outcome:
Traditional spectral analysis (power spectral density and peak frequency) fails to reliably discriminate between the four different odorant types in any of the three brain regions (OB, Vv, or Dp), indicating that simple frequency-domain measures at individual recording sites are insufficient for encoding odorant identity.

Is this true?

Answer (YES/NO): NO